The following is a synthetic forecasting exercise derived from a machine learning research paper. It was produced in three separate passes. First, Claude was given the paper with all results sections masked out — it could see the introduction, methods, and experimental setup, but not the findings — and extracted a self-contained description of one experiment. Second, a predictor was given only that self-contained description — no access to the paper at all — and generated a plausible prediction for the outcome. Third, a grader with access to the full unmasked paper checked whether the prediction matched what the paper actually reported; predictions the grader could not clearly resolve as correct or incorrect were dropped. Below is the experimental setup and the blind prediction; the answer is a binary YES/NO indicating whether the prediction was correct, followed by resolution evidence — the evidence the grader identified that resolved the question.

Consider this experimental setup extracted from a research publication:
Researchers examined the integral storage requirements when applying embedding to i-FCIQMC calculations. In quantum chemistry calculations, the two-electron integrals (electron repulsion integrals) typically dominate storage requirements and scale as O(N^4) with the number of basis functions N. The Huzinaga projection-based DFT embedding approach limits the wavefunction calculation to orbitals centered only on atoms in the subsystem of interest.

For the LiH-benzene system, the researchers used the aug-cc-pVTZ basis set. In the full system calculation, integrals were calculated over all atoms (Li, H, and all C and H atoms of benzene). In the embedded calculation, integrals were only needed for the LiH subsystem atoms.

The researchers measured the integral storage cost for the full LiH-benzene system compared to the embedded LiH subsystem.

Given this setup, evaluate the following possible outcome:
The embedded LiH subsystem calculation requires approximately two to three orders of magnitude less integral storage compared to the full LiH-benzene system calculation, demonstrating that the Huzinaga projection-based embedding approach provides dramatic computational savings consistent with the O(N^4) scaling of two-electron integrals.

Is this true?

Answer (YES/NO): YES